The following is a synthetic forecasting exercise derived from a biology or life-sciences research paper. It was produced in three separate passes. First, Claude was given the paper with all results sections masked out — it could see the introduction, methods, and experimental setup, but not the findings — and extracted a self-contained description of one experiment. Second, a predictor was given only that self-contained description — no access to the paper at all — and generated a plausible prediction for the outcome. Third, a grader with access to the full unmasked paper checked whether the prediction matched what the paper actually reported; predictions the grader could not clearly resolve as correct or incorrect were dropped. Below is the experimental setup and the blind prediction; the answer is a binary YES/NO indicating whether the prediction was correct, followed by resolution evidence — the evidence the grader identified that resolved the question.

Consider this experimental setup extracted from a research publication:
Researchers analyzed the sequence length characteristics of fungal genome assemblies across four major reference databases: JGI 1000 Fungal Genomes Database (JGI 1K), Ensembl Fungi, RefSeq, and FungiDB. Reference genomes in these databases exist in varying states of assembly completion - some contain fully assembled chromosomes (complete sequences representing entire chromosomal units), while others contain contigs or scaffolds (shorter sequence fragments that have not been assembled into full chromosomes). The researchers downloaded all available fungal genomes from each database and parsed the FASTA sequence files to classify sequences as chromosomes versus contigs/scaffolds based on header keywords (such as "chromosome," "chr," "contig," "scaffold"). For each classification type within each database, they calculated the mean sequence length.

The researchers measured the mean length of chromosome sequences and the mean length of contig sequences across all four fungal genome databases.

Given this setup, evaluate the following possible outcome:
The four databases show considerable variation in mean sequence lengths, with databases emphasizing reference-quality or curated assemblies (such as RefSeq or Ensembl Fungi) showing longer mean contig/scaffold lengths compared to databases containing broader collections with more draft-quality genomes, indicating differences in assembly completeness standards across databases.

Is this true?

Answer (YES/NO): NO